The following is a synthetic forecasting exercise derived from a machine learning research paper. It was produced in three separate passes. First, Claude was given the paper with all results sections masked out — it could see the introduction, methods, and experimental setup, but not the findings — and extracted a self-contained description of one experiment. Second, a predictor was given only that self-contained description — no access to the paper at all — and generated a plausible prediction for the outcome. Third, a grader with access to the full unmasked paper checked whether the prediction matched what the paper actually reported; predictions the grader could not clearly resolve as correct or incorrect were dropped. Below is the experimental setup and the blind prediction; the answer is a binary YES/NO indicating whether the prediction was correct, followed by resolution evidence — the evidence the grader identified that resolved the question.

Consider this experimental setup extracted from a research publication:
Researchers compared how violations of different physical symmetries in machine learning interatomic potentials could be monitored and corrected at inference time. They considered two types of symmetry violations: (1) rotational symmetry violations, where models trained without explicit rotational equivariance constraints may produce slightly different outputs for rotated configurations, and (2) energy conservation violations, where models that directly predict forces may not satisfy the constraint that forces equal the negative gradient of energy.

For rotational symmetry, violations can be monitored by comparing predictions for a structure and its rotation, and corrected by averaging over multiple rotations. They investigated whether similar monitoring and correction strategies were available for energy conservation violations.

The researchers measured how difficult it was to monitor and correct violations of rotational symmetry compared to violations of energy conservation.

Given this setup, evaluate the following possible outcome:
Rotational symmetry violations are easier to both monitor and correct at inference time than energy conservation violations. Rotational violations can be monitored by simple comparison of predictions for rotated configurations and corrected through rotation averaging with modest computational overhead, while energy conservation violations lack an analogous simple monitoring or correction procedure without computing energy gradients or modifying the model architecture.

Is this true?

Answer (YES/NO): YES